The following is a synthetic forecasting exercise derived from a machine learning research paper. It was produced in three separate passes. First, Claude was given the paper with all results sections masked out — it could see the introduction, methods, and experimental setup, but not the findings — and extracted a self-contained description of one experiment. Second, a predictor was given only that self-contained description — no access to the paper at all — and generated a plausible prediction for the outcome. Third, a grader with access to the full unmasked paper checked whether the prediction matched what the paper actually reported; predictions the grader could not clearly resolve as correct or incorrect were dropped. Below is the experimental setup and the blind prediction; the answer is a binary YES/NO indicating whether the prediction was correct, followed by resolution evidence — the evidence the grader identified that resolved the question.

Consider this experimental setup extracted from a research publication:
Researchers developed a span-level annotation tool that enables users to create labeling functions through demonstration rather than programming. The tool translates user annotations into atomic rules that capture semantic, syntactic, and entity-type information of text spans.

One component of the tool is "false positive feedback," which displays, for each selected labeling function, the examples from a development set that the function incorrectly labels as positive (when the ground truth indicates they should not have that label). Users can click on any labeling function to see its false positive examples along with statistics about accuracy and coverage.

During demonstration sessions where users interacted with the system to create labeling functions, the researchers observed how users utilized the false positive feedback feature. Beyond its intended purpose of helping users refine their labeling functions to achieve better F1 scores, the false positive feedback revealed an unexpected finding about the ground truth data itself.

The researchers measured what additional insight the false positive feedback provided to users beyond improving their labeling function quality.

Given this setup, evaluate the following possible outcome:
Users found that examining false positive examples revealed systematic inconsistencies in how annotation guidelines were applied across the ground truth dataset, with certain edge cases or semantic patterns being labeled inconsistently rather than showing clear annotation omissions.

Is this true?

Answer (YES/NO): NO